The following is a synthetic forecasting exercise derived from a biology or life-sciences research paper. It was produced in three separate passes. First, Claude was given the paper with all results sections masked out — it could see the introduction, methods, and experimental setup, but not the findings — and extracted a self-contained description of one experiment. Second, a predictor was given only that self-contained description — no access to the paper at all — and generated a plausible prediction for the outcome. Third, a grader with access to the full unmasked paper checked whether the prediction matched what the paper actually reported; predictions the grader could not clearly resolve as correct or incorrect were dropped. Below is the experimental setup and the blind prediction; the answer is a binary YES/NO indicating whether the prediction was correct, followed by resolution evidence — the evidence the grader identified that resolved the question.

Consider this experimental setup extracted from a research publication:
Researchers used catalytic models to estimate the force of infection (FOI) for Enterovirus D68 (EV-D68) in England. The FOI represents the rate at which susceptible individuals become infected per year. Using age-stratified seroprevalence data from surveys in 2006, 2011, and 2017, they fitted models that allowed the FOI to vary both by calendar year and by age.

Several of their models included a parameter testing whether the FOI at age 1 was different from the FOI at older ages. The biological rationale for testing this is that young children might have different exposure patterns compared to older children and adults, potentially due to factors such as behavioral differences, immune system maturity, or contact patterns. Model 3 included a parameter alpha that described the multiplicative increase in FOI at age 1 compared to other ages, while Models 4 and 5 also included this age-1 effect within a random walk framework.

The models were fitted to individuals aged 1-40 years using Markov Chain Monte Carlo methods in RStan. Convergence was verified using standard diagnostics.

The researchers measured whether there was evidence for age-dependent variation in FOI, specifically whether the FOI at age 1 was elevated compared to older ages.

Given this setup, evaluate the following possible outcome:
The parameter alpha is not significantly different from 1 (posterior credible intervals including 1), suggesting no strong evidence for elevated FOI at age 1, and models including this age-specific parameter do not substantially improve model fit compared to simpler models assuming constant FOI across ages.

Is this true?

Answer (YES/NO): NO